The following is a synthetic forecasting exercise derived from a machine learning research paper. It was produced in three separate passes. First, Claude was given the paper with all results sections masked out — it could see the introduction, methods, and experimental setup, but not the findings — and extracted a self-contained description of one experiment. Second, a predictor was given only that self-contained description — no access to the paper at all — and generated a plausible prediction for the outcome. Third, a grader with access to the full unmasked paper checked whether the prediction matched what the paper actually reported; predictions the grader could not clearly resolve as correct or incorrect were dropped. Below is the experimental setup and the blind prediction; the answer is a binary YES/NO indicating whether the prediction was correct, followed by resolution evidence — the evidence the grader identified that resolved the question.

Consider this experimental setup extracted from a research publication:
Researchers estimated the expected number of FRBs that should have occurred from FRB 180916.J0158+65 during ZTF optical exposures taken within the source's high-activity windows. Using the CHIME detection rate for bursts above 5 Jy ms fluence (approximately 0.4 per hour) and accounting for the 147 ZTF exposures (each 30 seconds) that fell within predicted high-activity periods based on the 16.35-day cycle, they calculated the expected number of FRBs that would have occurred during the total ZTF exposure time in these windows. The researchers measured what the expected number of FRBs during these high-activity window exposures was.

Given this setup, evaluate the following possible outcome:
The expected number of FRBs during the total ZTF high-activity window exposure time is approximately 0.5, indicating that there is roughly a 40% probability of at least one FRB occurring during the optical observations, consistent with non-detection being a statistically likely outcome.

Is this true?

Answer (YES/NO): NO